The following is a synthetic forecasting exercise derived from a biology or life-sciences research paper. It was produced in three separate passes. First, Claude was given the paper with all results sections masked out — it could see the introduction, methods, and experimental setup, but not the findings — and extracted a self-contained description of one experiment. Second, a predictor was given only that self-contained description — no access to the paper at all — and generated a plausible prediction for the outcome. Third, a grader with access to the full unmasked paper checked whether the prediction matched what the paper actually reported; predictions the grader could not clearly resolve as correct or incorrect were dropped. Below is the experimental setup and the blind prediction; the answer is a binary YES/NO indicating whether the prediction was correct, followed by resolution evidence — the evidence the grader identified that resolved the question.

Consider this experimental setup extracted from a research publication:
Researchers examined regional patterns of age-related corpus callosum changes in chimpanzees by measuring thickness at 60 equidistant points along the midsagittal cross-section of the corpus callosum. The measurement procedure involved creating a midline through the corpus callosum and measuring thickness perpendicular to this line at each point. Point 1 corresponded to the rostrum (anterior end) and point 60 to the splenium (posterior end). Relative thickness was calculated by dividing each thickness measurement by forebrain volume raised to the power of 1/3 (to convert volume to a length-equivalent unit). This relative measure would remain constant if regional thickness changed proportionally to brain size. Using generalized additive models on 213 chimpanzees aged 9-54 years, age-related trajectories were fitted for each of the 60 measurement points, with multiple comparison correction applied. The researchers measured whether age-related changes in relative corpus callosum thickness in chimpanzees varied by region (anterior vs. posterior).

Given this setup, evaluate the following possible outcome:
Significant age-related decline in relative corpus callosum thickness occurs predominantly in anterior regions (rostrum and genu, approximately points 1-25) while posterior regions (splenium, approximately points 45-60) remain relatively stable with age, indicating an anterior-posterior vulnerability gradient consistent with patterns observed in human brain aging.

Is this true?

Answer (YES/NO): NO